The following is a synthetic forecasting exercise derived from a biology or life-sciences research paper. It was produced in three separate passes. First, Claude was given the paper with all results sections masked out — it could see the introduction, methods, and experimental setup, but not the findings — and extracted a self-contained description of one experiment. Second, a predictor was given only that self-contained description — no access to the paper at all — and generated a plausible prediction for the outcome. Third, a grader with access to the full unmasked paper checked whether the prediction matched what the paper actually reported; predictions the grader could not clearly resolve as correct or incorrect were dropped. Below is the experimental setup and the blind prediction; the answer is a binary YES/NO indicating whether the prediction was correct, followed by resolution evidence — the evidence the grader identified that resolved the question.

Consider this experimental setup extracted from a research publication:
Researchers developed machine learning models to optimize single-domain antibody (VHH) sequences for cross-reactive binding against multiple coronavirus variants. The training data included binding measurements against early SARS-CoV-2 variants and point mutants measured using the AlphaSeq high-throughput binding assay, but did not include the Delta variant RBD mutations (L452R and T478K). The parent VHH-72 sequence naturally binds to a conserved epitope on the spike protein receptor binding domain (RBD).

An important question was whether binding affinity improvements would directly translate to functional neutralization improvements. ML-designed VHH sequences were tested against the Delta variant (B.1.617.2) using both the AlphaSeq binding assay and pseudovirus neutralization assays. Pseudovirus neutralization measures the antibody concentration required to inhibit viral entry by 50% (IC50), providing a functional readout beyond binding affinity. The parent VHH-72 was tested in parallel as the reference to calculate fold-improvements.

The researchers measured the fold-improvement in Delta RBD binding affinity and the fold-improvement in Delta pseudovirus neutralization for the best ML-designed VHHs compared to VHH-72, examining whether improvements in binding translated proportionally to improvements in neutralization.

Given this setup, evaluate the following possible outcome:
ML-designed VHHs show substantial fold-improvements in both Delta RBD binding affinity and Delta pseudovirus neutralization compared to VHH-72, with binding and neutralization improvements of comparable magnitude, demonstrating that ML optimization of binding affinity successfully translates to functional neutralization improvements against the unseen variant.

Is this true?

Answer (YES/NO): YES